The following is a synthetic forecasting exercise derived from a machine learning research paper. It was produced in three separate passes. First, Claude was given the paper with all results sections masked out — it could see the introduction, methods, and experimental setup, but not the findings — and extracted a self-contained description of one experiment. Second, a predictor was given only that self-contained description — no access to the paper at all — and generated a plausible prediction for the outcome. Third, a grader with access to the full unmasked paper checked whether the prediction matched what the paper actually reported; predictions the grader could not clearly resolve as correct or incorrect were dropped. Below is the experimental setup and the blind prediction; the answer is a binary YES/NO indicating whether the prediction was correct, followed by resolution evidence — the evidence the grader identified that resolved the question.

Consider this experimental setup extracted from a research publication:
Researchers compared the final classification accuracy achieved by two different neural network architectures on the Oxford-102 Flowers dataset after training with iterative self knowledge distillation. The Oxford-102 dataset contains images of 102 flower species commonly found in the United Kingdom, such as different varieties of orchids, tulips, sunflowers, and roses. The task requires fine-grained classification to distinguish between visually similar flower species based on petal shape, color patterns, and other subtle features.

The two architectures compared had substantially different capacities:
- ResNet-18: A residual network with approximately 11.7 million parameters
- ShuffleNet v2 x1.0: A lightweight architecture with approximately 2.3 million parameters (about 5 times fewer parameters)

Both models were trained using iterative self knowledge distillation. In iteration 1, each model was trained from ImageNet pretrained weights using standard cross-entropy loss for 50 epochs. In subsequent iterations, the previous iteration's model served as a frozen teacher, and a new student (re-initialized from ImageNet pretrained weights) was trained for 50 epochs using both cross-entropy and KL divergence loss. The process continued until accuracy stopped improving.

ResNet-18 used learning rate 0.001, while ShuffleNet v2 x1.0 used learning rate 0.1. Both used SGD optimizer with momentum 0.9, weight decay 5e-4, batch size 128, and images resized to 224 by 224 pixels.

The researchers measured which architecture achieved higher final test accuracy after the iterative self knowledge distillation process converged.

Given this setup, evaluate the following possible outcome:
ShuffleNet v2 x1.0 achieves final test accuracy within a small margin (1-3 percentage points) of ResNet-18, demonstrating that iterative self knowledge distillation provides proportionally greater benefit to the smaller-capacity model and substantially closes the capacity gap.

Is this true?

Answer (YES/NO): NO